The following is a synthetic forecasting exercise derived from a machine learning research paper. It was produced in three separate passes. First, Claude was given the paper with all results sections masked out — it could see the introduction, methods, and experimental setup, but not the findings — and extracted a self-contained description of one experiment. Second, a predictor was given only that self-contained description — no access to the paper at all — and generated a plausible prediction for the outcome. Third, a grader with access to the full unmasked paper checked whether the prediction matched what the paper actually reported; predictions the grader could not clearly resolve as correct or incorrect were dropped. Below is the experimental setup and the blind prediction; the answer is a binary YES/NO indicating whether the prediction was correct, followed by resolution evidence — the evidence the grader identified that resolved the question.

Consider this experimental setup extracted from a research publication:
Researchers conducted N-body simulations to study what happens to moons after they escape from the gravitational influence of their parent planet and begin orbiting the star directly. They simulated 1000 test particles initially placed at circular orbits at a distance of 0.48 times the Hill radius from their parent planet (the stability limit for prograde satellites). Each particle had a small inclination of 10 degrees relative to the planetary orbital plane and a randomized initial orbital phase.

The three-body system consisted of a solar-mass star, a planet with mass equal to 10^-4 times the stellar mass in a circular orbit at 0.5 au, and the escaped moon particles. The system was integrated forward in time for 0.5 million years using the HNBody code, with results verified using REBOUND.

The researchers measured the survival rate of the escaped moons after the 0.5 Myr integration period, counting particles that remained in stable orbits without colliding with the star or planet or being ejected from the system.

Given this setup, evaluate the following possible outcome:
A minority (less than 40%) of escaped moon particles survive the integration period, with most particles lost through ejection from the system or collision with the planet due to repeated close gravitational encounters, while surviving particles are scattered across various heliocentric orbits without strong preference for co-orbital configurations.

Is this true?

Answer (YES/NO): NO